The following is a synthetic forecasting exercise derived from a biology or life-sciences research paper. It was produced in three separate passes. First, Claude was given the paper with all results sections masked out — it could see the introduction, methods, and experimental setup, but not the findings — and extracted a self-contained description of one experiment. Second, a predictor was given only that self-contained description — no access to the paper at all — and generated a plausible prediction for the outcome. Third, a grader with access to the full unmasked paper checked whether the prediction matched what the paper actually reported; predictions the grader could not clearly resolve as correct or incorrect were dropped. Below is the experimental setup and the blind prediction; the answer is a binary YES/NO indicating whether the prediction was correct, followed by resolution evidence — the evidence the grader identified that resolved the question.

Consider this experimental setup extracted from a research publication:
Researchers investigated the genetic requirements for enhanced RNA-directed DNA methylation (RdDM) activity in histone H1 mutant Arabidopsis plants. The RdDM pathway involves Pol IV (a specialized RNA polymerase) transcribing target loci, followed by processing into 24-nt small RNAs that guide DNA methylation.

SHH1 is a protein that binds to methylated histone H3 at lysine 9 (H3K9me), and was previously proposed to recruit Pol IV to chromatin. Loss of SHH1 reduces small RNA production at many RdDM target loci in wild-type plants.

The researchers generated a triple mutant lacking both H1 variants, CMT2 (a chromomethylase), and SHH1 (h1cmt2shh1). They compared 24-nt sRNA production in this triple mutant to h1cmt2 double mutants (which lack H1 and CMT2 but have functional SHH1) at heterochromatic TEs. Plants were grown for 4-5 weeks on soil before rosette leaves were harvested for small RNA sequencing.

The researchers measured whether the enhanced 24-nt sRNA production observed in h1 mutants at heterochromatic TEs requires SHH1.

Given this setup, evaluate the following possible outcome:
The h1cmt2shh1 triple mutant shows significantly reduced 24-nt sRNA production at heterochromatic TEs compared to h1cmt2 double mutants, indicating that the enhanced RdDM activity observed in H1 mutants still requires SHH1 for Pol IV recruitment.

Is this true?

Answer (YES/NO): NO